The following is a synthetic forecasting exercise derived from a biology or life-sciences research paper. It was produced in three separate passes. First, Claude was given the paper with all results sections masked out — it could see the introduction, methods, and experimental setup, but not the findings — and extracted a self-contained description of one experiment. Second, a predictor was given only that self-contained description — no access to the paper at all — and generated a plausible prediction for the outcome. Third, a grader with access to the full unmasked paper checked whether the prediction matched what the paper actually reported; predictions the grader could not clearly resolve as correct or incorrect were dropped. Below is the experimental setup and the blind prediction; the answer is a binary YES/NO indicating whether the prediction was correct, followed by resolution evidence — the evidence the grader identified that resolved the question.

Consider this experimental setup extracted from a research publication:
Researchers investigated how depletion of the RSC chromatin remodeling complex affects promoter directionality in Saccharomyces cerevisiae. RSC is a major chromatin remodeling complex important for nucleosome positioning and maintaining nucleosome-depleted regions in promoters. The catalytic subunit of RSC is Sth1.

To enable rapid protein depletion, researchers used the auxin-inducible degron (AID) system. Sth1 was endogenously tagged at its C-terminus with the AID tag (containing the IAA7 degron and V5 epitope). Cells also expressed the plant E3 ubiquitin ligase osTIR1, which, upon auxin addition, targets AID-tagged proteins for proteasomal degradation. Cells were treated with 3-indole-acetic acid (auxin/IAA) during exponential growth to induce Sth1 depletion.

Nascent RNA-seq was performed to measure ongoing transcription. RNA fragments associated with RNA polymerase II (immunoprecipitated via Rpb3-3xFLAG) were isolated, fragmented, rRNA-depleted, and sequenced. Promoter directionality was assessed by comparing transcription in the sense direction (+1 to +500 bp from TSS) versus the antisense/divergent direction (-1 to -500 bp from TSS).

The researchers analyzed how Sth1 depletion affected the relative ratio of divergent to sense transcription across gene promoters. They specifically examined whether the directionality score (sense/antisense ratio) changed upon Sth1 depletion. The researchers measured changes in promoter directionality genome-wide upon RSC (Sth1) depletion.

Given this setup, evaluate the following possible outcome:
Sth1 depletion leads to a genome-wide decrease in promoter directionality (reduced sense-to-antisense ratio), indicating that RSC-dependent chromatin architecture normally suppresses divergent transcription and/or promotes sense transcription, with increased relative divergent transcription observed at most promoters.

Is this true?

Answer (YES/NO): YES